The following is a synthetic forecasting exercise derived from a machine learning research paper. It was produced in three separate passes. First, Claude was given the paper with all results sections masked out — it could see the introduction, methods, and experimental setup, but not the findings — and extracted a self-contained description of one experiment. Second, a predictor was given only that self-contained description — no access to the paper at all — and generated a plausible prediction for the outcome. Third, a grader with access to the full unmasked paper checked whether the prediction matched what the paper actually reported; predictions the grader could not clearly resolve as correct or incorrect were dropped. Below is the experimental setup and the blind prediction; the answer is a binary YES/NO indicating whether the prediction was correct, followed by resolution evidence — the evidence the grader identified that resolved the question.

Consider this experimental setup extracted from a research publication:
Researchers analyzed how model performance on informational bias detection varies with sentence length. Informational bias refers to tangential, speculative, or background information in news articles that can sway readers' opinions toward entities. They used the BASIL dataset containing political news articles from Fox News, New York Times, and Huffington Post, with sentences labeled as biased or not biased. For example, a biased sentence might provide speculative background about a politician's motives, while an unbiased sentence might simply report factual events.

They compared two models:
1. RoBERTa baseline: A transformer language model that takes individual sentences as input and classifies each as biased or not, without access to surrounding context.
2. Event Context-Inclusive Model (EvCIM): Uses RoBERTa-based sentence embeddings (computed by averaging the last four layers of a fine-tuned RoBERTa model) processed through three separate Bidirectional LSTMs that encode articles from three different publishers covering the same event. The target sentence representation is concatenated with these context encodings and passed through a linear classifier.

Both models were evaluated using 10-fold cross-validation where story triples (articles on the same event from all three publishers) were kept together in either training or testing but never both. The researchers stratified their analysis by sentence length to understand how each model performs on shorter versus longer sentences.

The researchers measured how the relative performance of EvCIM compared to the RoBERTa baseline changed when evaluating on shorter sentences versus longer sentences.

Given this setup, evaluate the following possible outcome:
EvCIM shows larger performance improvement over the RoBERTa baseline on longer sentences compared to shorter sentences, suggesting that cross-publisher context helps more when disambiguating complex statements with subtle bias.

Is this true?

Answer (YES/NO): YES